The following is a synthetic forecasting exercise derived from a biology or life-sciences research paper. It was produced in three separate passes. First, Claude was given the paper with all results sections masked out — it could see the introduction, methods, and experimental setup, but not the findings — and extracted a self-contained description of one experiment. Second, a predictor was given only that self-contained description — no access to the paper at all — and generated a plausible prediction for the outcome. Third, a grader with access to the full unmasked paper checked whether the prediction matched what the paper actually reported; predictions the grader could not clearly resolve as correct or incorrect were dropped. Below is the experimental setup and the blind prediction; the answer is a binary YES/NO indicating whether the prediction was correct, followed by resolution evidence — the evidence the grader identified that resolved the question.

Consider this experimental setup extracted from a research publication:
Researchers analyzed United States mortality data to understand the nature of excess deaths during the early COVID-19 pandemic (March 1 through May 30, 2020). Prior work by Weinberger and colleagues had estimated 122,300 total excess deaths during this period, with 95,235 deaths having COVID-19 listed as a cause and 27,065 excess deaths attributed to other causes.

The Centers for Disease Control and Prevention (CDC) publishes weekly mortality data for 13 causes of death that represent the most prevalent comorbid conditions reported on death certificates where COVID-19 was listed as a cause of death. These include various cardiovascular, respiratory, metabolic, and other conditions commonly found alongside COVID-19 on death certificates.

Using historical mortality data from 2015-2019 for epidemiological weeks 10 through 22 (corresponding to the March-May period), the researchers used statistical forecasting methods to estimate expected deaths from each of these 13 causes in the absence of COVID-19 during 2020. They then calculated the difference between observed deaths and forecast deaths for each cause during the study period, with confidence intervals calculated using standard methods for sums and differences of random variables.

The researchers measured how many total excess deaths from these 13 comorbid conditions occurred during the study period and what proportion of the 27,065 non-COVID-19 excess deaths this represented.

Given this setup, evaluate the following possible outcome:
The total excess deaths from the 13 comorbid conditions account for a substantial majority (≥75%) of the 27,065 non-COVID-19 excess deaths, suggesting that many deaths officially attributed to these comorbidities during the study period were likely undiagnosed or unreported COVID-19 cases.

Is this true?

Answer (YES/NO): NO